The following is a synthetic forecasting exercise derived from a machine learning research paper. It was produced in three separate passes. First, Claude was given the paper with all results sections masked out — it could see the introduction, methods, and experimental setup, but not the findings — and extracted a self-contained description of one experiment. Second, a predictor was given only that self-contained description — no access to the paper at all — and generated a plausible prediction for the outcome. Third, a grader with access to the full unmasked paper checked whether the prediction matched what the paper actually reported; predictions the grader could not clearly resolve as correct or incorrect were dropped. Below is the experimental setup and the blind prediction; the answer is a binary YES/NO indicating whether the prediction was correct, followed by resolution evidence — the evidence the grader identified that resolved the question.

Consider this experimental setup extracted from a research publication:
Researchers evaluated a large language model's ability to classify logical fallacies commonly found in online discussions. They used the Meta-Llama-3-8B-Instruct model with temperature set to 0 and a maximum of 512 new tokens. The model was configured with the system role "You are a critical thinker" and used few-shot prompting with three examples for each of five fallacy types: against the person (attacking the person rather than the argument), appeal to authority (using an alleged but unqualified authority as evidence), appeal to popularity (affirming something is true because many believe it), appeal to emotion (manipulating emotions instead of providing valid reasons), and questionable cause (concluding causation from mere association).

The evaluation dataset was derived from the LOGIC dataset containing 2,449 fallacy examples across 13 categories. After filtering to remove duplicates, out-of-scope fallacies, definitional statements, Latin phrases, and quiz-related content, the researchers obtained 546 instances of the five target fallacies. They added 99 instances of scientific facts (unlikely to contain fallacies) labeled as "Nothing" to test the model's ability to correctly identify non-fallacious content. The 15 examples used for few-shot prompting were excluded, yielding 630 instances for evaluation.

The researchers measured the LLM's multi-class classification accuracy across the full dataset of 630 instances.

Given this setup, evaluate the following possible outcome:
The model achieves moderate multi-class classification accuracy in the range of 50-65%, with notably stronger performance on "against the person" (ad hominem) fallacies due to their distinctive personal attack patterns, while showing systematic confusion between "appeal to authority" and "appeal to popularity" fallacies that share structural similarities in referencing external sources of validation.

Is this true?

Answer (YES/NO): NO